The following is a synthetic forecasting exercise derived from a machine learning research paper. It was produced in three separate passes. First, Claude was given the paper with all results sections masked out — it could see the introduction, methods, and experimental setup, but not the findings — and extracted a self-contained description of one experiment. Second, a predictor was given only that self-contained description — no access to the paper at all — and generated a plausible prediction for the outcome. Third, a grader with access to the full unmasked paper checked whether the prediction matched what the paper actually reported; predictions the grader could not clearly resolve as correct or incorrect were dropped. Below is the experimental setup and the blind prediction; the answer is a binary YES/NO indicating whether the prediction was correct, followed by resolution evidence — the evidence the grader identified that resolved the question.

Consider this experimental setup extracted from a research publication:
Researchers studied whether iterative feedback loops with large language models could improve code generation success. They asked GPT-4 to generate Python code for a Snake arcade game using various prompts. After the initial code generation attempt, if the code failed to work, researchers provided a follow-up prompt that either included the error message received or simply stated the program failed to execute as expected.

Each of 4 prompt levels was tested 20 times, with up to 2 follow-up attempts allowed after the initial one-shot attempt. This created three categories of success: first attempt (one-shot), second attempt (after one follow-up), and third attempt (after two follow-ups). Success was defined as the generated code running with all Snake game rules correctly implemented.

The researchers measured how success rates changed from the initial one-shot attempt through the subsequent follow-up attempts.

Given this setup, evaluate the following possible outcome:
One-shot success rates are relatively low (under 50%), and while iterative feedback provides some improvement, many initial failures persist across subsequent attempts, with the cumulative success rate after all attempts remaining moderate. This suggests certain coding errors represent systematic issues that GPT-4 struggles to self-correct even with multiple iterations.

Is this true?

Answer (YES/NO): NO